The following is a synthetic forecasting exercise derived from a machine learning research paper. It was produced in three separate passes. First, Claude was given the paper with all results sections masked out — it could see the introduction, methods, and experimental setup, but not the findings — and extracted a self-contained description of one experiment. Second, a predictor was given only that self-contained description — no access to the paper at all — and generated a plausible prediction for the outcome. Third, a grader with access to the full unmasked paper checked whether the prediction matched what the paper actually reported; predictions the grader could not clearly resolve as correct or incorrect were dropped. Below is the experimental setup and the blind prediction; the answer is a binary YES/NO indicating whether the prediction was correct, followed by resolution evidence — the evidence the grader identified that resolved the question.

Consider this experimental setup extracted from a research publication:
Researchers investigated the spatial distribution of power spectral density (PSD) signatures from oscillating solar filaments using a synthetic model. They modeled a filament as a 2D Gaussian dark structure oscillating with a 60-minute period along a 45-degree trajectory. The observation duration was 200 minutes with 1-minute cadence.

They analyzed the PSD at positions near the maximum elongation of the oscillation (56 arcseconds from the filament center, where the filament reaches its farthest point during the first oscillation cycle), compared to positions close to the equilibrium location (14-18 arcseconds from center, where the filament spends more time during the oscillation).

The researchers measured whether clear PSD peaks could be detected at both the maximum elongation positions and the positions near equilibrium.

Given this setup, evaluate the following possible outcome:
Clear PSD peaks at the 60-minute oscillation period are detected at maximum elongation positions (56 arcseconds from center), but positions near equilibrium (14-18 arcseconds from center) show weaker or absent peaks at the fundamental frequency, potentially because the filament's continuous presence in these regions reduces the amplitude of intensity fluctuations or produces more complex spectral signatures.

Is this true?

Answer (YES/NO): NO